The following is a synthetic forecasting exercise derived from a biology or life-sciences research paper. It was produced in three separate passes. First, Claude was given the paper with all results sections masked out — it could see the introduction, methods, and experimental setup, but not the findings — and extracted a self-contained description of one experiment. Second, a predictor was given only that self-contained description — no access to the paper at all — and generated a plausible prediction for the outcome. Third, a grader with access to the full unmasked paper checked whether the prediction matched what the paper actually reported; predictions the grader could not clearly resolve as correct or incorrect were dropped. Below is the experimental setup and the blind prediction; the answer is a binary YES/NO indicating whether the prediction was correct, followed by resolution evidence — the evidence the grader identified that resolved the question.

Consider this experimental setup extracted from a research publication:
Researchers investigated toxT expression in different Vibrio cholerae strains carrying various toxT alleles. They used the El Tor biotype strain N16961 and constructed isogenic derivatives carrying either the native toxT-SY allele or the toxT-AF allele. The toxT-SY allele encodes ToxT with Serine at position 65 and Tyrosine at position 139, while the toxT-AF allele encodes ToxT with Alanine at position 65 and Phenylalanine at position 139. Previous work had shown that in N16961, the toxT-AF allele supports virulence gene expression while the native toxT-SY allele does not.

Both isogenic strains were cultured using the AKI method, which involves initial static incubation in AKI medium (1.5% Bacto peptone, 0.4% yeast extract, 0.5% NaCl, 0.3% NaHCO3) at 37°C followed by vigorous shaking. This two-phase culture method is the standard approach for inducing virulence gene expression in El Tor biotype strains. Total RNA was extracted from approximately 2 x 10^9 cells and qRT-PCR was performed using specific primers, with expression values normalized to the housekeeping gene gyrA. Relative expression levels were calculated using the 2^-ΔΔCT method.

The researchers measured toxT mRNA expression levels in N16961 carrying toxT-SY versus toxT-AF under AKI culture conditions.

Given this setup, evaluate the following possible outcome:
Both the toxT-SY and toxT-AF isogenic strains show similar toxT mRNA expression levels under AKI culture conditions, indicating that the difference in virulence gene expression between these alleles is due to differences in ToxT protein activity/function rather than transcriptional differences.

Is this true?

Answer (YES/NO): NO